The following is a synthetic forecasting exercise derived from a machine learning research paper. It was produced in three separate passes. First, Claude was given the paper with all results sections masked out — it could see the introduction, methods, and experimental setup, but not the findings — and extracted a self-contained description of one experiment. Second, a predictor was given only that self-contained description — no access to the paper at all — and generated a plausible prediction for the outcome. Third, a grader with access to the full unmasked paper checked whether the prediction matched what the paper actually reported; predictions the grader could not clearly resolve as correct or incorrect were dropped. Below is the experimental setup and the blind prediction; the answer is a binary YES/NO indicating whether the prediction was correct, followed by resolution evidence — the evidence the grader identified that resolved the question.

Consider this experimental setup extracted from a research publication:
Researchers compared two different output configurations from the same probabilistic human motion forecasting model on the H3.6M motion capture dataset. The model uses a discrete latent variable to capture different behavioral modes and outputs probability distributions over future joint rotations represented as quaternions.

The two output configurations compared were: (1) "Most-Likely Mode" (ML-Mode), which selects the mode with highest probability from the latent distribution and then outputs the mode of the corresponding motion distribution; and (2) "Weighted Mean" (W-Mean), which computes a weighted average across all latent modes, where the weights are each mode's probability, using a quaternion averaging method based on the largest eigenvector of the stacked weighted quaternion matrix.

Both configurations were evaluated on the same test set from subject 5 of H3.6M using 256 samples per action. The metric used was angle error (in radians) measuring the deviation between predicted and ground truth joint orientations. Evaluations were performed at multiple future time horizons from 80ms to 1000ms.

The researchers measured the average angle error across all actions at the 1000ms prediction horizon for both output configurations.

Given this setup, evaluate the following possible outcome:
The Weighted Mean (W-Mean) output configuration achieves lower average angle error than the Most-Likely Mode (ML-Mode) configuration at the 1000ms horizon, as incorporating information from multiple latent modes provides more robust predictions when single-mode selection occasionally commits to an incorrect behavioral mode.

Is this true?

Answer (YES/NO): YES